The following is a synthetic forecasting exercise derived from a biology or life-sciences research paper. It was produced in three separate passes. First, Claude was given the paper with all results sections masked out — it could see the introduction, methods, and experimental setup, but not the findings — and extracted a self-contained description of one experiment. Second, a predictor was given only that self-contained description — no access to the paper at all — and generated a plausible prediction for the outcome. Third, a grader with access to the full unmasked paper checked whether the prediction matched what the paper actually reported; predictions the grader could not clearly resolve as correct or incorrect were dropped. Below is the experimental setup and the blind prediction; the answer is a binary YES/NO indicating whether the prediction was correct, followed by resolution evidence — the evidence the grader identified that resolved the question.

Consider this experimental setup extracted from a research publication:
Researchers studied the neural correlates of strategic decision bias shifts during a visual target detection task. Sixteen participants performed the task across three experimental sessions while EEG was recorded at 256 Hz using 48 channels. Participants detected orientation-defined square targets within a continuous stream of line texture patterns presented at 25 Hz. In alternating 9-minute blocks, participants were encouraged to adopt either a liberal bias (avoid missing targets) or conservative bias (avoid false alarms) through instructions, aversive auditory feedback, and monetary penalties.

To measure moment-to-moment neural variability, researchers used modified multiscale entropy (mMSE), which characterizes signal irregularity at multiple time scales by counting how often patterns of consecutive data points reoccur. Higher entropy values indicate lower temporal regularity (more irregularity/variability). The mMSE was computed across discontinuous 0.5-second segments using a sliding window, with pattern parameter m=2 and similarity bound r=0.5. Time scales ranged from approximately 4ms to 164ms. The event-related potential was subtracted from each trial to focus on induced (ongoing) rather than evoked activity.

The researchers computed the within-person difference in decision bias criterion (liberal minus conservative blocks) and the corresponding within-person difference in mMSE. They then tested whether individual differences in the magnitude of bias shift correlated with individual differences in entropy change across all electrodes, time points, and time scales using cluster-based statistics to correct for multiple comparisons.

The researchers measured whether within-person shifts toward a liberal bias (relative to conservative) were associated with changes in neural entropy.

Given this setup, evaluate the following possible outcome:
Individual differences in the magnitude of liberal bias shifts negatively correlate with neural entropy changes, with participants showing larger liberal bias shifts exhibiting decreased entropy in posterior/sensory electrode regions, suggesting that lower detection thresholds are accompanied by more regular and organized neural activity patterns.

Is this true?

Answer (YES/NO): NO